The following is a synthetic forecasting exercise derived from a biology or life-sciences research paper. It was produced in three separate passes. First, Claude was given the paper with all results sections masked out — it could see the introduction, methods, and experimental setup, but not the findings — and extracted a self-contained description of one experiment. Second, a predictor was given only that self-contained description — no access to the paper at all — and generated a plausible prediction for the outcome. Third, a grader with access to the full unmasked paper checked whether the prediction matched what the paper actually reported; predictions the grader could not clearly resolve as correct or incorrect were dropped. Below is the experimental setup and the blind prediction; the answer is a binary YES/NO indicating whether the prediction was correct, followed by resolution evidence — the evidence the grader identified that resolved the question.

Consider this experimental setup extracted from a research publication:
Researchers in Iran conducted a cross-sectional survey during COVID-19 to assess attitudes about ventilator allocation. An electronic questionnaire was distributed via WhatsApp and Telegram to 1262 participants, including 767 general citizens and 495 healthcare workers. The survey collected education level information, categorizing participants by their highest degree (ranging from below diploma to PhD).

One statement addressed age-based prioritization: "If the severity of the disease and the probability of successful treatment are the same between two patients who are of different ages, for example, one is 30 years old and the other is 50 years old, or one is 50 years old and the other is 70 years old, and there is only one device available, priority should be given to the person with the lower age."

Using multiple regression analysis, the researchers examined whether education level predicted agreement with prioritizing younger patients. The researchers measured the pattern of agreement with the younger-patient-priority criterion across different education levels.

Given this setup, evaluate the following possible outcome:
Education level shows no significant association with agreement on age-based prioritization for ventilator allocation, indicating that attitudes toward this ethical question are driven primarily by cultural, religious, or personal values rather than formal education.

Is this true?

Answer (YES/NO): NO